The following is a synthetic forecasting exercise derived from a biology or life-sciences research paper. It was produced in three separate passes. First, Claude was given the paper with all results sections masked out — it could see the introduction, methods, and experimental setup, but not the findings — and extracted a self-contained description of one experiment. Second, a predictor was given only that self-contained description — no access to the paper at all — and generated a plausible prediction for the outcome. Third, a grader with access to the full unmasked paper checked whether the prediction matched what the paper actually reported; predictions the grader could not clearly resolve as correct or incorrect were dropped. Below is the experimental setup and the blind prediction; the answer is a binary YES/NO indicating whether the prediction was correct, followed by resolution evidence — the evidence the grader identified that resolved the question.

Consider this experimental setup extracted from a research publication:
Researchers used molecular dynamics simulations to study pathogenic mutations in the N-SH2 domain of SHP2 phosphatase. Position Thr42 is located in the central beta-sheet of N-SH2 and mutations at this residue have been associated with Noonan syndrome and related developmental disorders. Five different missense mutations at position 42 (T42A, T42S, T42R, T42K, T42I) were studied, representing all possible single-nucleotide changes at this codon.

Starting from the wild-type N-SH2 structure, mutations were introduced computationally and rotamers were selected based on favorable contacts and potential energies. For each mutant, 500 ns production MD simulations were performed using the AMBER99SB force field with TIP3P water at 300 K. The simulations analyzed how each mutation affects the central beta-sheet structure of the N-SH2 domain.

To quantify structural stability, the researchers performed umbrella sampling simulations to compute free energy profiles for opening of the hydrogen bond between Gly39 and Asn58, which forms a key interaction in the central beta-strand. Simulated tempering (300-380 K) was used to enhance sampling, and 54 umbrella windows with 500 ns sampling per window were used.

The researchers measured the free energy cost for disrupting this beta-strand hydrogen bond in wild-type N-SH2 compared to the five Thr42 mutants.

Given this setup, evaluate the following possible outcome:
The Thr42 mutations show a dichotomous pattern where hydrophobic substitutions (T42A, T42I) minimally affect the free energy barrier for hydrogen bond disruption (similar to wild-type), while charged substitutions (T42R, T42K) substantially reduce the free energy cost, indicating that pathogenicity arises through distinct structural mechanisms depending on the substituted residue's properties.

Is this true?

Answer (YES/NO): NO